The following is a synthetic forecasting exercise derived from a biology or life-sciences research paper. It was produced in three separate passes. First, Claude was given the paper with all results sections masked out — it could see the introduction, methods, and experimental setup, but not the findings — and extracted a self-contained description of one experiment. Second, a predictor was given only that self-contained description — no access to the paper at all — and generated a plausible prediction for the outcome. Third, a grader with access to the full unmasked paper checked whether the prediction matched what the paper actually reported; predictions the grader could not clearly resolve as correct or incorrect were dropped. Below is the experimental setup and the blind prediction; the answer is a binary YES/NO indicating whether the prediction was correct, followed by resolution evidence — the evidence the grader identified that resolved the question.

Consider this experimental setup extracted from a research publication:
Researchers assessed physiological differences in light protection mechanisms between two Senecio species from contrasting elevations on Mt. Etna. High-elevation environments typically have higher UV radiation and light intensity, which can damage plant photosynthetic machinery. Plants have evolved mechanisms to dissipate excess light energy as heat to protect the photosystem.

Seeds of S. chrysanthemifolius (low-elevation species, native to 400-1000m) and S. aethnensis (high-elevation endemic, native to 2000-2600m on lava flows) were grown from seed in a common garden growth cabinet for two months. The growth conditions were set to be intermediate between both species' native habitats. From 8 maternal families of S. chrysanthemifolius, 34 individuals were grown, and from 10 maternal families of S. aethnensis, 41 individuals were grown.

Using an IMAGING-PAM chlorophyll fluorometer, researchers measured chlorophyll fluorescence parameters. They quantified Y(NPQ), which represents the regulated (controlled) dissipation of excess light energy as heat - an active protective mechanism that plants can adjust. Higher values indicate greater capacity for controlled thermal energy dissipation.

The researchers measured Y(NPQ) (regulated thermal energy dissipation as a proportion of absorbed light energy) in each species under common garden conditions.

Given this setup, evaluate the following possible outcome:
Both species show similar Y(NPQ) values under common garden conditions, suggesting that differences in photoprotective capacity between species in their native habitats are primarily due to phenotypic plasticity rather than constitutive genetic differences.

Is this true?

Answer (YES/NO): YES